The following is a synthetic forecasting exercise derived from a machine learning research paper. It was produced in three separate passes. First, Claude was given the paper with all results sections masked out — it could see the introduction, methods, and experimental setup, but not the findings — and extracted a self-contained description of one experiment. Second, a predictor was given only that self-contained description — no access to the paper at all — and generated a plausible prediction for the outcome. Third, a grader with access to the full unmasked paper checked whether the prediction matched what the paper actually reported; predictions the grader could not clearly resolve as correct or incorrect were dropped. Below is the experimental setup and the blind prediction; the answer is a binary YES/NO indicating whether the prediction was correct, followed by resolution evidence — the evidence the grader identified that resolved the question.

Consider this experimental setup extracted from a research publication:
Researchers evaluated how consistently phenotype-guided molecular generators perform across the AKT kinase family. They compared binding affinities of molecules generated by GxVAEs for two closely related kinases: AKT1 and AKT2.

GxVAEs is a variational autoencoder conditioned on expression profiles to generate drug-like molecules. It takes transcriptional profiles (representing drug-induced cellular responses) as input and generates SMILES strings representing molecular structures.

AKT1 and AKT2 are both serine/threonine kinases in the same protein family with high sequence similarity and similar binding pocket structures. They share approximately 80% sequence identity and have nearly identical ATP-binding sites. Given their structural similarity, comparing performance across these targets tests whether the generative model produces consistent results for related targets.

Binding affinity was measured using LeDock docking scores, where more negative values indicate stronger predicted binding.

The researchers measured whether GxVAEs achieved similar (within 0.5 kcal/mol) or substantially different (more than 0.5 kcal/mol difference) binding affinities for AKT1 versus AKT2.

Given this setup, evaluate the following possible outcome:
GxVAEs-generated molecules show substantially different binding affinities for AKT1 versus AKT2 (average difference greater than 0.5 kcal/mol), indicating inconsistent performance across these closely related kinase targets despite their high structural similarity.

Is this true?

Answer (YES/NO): NO